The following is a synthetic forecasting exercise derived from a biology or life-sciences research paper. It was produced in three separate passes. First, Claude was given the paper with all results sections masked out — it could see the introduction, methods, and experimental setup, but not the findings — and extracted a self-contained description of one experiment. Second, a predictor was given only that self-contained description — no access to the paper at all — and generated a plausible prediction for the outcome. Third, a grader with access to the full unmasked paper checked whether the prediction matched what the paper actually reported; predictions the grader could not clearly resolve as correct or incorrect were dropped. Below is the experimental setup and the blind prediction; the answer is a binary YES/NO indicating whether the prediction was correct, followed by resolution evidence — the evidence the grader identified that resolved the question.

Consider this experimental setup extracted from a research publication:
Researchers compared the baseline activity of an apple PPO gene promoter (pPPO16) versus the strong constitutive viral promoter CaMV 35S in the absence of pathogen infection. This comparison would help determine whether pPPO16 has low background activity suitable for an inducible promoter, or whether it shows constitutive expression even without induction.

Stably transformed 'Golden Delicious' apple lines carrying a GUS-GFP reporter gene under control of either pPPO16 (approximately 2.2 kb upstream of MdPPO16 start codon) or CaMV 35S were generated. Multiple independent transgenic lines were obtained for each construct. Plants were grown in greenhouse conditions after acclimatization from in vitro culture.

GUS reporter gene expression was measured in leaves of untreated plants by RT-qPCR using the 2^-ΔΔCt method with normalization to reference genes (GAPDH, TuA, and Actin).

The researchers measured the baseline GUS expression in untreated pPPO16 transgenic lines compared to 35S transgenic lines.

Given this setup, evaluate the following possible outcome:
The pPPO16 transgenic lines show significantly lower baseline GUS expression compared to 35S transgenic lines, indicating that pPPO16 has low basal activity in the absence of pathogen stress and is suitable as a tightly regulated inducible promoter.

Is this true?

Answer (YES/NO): YES